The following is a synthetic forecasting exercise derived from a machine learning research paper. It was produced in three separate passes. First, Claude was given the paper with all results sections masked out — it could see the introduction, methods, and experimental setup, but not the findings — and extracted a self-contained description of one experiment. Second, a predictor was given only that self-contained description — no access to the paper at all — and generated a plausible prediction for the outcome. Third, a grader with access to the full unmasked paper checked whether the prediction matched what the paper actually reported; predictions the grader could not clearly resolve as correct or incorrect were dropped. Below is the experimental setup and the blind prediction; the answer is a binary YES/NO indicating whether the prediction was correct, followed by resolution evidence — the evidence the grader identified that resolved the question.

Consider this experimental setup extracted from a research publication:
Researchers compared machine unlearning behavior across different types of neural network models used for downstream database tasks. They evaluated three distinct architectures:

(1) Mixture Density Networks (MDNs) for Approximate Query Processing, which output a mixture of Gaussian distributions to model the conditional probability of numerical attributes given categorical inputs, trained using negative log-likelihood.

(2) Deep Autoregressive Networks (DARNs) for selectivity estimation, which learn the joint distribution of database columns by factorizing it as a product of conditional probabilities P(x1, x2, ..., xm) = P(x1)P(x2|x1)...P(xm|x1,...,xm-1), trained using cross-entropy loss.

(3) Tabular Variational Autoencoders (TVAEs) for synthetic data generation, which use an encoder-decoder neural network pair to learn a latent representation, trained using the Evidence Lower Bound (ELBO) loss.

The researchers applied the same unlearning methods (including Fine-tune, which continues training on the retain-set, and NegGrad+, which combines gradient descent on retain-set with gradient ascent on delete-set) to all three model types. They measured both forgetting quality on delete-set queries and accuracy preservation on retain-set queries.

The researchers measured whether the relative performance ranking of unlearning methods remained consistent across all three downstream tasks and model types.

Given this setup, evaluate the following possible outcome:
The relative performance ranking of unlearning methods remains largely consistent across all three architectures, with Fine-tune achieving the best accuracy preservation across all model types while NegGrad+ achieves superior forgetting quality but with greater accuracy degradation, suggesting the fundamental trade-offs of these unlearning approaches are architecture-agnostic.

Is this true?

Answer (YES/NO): NO